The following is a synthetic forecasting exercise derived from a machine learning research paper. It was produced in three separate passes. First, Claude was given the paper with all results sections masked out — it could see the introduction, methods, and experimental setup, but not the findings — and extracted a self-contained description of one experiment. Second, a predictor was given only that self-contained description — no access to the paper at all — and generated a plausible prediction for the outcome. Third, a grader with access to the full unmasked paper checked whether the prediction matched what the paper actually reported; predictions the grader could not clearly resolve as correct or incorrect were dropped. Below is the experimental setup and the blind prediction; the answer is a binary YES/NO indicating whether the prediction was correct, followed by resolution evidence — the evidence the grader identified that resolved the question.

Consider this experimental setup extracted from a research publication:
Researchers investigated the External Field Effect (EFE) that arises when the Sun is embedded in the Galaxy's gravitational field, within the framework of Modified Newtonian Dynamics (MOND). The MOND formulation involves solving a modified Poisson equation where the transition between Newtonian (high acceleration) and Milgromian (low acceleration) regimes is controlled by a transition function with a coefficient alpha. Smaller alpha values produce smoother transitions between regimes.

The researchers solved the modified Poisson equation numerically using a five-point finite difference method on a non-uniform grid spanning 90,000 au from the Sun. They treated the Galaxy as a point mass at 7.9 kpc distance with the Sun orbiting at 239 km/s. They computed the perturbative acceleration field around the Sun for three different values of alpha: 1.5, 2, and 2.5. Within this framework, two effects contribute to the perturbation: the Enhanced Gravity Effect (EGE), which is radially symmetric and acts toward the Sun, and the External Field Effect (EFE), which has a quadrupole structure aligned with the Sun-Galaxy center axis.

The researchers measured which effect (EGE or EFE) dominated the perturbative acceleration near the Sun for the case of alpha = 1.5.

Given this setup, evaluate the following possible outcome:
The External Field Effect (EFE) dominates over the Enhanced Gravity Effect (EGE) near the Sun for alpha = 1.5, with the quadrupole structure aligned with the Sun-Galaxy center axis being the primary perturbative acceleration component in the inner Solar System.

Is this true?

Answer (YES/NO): NO